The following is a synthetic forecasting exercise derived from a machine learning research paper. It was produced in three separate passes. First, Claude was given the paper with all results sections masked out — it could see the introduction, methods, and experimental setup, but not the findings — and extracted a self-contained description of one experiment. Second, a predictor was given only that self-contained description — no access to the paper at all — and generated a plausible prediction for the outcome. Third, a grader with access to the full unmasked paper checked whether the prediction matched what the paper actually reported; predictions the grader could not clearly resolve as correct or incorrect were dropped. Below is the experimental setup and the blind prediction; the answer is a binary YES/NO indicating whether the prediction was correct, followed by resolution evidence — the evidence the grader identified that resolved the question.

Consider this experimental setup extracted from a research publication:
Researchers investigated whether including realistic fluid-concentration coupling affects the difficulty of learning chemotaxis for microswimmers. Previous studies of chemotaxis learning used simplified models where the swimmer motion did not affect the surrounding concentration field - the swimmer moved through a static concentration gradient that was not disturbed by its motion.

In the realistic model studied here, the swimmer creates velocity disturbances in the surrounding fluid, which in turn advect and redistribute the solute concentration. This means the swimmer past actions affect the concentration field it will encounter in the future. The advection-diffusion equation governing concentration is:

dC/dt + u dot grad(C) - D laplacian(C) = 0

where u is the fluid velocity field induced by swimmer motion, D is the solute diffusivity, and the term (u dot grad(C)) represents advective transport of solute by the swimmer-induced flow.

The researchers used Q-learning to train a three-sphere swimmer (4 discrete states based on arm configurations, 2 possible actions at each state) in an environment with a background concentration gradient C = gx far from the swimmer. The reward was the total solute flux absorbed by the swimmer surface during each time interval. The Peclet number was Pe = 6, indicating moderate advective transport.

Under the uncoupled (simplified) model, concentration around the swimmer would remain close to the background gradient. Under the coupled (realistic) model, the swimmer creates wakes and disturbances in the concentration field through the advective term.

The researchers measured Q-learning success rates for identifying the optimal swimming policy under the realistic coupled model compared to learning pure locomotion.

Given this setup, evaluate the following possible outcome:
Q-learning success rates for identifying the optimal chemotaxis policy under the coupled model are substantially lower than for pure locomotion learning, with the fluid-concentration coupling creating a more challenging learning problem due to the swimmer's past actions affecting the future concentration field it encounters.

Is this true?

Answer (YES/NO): YES